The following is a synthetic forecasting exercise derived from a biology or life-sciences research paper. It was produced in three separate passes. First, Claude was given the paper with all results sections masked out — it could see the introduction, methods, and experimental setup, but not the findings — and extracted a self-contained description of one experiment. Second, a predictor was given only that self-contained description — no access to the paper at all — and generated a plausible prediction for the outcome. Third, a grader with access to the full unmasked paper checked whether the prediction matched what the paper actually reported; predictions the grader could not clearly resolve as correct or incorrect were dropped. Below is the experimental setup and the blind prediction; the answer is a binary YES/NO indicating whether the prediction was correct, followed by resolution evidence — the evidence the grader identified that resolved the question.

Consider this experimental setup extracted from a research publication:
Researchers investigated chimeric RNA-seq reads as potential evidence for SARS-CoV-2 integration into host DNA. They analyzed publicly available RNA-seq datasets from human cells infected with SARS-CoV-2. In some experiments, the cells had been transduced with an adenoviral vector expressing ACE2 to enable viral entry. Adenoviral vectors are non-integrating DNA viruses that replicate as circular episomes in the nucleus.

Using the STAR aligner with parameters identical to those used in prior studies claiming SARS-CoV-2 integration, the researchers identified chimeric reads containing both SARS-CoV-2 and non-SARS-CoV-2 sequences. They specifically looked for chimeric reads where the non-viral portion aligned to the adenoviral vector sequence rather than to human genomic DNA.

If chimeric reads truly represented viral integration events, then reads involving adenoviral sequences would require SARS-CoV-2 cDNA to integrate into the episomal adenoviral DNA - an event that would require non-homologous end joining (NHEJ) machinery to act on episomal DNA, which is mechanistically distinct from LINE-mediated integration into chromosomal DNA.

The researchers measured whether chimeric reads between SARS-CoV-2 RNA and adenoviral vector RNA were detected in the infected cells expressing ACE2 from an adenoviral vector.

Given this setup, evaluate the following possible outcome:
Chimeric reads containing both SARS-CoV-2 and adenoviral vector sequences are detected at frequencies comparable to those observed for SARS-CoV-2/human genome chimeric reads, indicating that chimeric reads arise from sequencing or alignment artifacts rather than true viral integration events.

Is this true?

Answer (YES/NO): NO